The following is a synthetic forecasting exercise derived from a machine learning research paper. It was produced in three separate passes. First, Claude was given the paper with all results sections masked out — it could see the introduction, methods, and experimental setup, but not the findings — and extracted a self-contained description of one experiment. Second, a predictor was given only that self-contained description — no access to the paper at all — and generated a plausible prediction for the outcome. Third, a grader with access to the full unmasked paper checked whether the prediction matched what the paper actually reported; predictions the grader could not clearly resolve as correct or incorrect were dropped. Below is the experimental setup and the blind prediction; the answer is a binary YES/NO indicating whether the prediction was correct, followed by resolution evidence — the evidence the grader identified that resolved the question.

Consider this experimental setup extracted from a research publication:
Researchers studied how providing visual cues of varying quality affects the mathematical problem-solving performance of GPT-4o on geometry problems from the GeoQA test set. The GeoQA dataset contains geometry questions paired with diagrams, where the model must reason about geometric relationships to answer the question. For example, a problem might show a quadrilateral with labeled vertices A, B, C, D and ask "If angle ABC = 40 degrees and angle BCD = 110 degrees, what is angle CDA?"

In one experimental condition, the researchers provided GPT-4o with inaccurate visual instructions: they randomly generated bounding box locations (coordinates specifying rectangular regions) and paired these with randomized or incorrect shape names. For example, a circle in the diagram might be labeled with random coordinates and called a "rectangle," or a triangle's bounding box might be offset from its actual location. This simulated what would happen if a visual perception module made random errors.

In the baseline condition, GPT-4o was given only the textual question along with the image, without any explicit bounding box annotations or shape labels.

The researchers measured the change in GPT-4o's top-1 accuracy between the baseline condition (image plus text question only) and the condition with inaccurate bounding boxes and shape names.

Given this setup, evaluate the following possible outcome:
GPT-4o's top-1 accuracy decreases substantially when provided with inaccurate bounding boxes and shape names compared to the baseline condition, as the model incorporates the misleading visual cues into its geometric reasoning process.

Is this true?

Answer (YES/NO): YES